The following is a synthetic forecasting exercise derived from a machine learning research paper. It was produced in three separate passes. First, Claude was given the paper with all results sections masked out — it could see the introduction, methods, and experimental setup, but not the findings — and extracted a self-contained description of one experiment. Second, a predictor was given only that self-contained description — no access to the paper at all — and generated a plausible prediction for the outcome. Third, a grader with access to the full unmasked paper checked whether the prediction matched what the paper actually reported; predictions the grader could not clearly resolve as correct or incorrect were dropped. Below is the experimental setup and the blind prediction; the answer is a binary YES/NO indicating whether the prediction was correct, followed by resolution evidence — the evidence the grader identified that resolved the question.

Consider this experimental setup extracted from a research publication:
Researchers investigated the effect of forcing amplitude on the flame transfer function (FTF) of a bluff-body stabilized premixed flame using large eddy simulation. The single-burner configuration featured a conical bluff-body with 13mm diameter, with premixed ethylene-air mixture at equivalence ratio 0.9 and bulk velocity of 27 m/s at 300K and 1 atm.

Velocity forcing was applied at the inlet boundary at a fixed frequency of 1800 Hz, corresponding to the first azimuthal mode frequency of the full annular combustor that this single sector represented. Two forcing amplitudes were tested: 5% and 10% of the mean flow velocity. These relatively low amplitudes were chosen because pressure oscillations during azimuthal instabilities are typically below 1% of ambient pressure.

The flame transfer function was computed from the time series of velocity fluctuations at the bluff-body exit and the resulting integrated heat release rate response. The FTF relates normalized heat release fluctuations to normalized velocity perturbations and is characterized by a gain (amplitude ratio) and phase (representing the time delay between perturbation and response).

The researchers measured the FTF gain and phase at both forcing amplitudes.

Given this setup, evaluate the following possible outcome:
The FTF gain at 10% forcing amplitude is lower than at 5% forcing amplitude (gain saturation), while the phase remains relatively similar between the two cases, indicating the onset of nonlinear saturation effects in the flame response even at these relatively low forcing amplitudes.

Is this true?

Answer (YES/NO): NO